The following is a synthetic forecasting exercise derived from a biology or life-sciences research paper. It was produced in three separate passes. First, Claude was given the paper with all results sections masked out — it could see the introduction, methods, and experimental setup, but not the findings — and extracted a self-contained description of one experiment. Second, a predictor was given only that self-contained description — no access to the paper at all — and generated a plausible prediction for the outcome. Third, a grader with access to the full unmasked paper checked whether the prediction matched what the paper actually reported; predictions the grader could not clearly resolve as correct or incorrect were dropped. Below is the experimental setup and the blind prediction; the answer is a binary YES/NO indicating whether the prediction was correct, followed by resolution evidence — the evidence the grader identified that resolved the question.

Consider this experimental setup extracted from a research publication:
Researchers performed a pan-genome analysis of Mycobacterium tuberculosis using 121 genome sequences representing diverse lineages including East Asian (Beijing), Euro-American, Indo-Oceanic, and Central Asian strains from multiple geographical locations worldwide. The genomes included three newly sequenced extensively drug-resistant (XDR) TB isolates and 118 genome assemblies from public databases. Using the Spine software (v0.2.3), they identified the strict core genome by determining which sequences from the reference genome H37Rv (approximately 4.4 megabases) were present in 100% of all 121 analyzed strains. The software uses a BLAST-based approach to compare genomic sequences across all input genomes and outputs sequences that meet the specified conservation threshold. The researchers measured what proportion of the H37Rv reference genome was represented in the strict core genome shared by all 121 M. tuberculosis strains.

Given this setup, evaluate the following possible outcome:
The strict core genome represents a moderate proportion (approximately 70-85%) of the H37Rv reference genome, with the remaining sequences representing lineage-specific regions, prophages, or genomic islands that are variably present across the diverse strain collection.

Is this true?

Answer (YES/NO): YES